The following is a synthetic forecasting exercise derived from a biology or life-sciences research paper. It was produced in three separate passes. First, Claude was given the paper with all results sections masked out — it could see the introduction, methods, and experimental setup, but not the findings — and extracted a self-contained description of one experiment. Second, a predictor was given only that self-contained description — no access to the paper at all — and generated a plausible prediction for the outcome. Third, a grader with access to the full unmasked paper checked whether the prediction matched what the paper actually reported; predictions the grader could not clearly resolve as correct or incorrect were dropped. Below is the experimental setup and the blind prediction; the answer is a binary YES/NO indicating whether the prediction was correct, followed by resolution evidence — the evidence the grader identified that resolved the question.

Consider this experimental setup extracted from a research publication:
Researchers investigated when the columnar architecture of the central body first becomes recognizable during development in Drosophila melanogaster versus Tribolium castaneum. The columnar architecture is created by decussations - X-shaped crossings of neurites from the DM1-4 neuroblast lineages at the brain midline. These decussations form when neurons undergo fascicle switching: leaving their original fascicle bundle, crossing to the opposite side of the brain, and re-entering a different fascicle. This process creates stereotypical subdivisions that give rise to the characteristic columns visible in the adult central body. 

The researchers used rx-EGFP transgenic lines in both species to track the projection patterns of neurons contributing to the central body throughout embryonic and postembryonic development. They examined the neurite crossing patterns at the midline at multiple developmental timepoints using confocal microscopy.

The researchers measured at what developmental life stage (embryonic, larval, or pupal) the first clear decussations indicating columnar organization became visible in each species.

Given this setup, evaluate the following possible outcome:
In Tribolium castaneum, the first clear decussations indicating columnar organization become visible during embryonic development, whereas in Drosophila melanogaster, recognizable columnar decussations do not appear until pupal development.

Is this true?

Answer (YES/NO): YES